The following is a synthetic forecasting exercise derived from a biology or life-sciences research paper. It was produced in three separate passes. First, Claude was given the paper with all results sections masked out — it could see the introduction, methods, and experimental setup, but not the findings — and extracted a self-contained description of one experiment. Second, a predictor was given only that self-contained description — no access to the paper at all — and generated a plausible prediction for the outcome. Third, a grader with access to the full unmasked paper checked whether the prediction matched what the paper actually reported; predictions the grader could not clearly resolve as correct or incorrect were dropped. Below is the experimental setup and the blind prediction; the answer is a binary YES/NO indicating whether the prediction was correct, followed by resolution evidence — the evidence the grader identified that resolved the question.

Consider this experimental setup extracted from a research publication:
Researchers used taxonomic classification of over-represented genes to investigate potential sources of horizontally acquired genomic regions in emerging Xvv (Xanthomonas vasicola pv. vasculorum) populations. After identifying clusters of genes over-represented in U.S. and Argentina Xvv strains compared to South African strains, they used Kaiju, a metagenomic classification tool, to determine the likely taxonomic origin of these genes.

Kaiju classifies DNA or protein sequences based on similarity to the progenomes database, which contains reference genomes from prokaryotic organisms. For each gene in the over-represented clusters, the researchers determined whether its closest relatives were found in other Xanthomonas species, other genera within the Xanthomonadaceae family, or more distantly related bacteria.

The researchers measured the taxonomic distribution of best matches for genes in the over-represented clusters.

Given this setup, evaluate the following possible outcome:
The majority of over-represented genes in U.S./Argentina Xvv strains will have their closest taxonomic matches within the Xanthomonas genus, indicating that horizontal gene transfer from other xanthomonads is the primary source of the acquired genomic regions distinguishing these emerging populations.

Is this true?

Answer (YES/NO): NO